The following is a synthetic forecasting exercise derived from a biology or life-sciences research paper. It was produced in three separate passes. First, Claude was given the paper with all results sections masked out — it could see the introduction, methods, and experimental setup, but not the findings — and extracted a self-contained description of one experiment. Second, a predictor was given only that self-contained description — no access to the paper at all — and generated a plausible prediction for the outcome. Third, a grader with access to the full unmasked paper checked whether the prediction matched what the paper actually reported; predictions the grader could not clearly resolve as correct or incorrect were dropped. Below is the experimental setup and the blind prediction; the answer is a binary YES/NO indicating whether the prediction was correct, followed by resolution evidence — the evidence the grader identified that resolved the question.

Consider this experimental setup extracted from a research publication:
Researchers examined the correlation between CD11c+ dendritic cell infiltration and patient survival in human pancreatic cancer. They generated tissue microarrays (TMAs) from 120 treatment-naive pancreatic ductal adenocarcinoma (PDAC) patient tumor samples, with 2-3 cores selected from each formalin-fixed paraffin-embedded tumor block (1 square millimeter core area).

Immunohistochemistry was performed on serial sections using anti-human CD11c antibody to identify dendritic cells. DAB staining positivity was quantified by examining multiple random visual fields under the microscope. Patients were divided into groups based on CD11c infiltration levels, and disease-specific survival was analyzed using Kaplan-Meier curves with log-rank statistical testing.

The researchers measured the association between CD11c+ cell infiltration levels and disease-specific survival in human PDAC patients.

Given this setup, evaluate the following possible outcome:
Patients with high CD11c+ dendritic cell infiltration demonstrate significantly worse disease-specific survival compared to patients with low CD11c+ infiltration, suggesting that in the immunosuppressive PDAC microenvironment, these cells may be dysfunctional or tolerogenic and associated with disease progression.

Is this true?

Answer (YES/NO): NO